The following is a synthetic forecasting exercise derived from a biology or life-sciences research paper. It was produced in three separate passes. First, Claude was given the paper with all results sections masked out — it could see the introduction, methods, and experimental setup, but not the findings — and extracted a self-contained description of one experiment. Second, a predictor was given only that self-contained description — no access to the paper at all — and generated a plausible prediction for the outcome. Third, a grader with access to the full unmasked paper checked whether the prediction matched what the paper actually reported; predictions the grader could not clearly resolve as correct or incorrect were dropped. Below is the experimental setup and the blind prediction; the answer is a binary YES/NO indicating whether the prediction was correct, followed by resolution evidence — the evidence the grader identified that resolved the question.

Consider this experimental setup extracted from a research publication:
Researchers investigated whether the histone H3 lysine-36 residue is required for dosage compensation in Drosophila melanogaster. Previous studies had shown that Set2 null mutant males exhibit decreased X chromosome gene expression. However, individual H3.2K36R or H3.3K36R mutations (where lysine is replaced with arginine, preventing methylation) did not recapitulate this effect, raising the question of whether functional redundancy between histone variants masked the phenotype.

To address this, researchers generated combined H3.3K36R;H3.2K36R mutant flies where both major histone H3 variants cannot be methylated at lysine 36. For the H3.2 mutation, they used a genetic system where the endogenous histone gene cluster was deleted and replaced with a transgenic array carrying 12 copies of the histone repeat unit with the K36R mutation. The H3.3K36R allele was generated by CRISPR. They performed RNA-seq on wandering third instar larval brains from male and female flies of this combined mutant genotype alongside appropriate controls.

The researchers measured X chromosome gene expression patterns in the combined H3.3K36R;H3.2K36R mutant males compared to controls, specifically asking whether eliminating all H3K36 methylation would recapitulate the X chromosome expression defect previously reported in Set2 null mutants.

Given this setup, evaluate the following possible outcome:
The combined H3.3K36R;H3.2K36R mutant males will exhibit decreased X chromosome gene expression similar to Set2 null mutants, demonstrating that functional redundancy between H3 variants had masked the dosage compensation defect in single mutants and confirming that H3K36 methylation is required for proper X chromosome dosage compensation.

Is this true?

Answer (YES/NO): NO